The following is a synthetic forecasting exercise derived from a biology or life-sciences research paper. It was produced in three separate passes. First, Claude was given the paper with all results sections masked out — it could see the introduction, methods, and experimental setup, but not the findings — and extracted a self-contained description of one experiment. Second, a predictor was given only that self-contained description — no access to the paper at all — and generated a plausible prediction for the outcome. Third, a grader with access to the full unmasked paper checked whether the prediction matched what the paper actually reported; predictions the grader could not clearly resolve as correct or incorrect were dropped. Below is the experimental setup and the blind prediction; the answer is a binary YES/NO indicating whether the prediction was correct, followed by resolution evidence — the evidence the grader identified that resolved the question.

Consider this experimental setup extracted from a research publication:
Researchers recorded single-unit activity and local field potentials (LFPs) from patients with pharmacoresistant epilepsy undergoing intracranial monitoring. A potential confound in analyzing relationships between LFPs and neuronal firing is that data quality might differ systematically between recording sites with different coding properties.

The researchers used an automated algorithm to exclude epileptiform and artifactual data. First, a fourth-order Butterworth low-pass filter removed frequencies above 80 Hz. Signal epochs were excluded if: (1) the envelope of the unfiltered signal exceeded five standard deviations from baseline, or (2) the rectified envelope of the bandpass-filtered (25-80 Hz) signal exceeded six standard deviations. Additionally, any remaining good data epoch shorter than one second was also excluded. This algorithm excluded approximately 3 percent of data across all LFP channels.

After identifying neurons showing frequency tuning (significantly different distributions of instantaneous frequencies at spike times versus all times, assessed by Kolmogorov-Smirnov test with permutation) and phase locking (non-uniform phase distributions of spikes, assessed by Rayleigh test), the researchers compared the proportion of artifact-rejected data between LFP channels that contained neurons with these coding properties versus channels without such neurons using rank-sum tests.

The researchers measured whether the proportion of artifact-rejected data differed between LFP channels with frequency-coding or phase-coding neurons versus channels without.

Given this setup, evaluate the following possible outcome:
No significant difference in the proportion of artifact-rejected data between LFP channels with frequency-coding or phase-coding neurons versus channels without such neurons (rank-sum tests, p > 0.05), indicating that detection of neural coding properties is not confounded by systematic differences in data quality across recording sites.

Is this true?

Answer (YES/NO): YES